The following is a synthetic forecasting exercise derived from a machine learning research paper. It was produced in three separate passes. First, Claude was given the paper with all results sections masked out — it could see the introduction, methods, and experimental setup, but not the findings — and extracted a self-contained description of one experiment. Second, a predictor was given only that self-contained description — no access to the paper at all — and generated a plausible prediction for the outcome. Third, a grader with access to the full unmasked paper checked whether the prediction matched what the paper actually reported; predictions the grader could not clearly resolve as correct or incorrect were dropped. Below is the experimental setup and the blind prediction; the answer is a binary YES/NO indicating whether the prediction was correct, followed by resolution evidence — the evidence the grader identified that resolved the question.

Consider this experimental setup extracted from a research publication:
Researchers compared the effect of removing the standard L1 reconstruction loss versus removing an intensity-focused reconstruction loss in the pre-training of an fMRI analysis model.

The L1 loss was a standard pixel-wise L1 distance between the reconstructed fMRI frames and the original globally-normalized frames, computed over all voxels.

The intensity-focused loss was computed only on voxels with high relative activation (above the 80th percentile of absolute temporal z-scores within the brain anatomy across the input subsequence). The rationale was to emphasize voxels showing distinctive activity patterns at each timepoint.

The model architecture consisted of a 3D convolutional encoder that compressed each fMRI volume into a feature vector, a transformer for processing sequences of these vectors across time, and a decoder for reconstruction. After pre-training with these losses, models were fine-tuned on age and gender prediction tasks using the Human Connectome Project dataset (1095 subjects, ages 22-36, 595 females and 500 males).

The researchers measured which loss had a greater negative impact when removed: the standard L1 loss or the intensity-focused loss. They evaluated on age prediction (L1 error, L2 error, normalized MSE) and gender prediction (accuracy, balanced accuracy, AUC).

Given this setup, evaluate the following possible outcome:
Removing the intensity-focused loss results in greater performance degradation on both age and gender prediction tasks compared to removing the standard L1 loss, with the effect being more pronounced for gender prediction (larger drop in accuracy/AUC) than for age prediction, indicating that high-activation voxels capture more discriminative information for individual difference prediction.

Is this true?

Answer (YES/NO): NO